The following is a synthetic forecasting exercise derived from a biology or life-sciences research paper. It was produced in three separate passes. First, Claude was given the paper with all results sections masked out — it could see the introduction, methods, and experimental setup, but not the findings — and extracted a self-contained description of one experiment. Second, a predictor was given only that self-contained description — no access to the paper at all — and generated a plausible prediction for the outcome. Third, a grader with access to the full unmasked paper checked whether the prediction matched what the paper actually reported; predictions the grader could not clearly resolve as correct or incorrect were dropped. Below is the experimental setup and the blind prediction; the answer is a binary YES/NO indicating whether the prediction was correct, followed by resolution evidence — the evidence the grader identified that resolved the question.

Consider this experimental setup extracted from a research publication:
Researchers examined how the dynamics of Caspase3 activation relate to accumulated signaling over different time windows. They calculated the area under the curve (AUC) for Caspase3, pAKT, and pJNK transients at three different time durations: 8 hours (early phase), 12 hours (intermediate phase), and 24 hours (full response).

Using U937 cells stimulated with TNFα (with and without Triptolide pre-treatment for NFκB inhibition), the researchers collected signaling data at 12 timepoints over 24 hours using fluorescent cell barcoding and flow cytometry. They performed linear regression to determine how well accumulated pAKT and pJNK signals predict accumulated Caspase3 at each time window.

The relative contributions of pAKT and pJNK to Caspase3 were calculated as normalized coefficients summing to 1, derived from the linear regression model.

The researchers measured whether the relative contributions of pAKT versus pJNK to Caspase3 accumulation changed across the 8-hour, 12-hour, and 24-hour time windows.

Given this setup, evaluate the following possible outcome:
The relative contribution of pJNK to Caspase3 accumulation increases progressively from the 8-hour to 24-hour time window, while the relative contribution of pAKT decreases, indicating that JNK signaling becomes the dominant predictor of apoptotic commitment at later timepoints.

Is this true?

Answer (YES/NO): NO